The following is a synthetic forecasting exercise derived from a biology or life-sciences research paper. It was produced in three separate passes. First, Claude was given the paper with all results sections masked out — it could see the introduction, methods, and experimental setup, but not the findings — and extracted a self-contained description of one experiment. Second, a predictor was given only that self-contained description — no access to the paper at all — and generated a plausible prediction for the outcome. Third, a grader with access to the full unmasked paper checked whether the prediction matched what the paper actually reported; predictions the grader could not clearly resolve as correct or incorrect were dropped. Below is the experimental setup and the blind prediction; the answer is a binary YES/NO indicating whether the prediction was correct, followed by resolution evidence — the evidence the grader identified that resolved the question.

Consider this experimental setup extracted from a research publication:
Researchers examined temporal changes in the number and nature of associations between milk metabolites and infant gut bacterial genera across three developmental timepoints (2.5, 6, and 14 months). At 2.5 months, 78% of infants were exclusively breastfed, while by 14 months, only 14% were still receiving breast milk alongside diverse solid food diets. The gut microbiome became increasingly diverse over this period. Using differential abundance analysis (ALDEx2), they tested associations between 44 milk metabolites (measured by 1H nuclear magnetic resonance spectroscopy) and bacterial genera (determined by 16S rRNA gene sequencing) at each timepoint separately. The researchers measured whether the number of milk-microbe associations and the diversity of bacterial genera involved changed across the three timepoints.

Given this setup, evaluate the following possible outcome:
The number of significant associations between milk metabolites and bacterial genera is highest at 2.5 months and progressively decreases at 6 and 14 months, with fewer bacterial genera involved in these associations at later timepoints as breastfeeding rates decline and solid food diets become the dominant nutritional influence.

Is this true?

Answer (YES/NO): NO